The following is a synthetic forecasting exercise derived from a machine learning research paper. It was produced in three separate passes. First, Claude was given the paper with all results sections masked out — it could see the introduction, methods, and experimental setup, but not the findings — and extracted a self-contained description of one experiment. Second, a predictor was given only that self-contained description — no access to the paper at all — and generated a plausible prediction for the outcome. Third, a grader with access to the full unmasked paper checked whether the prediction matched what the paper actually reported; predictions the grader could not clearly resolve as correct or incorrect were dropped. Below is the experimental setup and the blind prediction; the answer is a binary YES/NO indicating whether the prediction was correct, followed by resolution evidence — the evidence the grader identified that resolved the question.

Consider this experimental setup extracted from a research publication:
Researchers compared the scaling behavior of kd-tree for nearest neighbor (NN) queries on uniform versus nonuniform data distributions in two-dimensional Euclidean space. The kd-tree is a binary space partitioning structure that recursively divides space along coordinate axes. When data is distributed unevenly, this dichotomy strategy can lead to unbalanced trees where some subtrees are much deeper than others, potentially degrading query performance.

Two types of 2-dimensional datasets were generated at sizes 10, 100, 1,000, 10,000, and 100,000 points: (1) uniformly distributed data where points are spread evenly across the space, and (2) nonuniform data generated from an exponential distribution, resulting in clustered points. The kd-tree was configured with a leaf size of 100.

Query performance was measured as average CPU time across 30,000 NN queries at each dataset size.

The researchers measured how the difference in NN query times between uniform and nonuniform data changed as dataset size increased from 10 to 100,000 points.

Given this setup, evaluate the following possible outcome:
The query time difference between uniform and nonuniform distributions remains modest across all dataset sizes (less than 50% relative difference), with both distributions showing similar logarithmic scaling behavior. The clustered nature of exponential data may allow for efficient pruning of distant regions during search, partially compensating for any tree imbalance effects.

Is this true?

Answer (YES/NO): NO